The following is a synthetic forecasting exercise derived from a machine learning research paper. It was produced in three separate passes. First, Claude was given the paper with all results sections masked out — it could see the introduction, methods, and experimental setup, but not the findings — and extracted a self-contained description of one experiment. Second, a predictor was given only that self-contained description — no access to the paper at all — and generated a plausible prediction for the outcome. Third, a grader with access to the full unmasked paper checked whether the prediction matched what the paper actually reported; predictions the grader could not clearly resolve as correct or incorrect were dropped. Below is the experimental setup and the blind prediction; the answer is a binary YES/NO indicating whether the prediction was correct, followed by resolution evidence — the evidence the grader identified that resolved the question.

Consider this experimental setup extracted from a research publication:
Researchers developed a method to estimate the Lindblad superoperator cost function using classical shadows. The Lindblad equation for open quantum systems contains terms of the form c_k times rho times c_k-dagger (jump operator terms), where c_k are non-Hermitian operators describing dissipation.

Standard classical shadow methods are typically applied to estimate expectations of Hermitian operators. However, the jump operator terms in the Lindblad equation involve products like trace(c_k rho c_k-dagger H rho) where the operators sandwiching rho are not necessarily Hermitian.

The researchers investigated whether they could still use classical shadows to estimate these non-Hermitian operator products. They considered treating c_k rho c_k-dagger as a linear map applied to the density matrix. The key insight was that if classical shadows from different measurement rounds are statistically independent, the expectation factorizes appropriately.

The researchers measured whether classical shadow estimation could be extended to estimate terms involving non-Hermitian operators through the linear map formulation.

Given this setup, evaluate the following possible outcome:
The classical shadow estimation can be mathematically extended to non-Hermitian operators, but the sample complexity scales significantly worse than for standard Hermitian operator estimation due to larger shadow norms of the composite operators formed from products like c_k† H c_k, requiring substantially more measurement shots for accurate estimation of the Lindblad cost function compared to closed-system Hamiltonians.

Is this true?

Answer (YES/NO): NO